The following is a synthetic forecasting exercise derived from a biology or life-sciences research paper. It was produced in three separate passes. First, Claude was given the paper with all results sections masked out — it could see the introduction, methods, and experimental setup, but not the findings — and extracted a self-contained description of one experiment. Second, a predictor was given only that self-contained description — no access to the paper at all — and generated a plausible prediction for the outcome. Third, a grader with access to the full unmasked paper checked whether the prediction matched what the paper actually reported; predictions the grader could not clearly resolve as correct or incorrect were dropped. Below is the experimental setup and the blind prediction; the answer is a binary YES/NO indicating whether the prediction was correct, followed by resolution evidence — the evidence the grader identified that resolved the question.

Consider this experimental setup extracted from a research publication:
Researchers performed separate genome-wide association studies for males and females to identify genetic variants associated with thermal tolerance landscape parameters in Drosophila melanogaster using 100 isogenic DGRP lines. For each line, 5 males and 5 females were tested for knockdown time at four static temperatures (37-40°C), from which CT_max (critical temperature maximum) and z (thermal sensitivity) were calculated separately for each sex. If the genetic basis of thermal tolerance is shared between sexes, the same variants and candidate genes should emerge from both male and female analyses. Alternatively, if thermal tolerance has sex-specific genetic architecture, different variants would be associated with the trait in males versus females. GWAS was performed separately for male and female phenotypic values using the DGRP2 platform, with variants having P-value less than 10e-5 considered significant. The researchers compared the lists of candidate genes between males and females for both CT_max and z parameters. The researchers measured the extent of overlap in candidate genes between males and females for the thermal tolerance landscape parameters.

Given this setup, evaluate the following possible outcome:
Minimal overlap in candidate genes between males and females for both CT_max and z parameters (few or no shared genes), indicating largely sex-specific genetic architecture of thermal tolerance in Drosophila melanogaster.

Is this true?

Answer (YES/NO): YES